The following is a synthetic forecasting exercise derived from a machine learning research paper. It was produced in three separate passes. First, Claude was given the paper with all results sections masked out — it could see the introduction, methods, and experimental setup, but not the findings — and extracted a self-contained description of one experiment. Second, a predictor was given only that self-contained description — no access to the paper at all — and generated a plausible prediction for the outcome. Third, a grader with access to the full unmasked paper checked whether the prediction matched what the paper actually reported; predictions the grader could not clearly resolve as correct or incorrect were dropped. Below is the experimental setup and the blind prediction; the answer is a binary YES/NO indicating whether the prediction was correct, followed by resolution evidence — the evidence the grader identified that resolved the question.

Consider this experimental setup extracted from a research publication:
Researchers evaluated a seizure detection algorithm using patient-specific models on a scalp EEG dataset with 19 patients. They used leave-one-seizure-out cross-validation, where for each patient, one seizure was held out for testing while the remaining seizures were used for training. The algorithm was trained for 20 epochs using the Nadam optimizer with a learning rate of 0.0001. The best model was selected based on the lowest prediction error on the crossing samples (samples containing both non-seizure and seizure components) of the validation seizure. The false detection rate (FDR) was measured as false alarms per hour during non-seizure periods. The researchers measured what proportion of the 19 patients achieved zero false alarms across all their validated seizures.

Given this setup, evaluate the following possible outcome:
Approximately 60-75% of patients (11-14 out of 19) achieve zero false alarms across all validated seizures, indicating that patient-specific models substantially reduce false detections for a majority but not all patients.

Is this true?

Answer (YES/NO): NO